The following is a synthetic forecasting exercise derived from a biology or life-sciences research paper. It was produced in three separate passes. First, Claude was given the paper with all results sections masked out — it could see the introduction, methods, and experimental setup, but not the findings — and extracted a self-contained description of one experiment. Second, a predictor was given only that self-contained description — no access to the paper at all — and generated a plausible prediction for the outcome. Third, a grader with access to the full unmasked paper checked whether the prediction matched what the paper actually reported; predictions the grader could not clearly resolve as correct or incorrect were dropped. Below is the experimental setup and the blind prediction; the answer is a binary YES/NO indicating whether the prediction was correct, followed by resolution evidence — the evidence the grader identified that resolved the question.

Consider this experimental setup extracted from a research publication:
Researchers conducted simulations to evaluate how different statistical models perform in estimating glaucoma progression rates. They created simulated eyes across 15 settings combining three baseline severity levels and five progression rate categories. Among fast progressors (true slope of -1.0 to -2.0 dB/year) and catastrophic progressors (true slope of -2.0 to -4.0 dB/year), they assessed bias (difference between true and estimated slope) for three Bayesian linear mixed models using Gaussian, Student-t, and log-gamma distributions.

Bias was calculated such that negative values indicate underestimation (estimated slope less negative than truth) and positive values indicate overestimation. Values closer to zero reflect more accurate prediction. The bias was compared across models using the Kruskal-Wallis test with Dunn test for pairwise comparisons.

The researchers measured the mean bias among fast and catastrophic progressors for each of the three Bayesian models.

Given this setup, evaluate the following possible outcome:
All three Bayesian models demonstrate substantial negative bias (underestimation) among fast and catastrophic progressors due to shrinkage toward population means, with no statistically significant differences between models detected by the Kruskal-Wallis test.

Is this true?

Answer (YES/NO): NO